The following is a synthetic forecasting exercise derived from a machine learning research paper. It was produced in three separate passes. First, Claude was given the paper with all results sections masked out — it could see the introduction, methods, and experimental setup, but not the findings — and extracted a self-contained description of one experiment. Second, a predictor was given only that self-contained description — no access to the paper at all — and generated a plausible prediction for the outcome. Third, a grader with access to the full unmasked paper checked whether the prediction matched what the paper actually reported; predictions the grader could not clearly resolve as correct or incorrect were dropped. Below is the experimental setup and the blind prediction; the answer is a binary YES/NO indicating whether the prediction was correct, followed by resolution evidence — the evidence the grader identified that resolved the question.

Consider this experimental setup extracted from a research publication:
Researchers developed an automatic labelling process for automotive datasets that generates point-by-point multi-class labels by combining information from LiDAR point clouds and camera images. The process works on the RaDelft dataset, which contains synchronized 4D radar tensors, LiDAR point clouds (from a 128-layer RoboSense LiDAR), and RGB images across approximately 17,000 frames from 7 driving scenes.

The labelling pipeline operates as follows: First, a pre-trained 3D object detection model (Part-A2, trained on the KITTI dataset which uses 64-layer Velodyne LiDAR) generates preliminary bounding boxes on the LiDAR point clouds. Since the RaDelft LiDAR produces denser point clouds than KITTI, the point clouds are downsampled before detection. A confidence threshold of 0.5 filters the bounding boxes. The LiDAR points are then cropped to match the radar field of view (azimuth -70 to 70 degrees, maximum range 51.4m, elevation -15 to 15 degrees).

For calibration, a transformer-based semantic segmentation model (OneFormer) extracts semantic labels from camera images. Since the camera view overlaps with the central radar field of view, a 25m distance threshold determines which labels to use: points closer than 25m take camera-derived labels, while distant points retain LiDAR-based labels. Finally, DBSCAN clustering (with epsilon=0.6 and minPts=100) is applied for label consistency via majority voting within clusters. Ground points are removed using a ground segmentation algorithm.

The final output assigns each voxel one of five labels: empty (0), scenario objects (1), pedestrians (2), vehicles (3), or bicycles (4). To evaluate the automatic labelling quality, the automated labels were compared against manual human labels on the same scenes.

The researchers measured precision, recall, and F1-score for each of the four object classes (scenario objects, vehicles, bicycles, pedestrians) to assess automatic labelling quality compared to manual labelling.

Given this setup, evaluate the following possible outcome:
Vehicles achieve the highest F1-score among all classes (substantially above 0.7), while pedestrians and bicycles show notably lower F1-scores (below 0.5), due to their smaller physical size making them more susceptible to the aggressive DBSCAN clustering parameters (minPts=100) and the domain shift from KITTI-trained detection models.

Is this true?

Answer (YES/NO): NO